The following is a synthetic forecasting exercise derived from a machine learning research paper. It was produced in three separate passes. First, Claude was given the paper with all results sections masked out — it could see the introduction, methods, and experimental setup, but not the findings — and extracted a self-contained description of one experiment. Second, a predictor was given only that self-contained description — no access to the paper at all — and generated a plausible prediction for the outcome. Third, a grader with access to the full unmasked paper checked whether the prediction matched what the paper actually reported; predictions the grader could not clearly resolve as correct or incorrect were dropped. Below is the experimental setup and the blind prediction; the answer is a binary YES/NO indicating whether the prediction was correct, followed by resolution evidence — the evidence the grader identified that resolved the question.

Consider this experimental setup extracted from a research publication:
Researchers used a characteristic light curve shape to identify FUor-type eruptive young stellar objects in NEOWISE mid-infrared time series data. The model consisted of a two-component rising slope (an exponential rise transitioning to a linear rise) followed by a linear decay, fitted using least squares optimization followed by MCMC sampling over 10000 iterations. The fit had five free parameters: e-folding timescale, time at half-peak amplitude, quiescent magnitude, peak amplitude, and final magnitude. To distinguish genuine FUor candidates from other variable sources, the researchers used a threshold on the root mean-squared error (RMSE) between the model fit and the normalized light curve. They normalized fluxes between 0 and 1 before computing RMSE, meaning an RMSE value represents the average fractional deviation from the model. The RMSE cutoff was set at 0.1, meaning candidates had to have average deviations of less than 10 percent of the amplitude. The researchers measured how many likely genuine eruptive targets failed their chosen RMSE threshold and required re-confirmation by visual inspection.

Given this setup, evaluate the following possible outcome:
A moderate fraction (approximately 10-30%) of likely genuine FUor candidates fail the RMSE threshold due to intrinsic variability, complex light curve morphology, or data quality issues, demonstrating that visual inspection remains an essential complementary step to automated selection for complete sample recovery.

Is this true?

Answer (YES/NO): NO